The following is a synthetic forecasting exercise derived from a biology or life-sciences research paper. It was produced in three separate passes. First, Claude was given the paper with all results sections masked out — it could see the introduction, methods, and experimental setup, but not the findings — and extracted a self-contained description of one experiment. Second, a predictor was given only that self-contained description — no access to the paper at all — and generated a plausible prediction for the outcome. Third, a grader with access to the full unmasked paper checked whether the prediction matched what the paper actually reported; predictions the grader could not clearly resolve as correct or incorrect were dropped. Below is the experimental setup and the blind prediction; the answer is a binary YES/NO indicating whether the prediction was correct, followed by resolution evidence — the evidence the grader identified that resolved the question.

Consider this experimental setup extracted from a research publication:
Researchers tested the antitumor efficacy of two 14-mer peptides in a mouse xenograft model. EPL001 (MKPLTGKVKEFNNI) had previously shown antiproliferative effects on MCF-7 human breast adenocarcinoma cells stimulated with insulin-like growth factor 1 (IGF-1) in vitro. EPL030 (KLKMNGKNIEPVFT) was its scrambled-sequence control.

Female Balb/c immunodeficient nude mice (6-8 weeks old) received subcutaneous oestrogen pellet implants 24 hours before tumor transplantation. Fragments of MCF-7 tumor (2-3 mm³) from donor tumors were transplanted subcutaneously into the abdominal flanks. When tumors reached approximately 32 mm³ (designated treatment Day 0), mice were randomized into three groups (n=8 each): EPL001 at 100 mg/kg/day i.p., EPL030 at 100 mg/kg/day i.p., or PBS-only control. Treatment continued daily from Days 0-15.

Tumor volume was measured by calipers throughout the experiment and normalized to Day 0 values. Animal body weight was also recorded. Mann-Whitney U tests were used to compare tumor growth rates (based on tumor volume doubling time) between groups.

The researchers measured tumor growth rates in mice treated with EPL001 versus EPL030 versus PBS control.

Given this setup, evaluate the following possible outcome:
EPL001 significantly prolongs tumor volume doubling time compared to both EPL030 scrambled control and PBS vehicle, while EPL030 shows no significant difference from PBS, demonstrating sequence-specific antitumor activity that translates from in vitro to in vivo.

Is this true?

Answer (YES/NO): NO